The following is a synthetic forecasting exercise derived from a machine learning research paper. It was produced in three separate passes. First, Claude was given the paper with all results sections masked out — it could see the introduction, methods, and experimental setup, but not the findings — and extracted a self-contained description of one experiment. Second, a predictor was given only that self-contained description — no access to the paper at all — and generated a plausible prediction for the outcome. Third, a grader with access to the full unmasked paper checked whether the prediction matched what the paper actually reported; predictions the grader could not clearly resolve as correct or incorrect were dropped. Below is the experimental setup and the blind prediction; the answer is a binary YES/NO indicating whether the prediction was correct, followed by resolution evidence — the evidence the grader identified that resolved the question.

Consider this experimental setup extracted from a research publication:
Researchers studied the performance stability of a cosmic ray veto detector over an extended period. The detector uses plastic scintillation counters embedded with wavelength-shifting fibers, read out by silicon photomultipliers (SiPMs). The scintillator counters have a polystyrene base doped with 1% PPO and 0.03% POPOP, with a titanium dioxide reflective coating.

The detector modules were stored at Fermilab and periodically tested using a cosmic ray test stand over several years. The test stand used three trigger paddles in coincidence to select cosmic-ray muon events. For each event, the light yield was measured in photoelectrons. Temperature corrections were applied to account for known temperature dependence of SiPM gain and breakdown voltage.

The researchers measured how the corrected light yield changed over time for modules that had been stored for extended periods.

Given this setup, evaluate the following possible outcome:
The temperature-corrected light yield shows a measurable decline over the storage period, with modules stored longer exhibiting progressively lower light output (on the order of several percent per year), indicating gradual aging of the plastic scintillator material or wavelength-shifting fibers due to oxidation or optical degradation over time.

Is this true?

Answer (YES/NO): YES